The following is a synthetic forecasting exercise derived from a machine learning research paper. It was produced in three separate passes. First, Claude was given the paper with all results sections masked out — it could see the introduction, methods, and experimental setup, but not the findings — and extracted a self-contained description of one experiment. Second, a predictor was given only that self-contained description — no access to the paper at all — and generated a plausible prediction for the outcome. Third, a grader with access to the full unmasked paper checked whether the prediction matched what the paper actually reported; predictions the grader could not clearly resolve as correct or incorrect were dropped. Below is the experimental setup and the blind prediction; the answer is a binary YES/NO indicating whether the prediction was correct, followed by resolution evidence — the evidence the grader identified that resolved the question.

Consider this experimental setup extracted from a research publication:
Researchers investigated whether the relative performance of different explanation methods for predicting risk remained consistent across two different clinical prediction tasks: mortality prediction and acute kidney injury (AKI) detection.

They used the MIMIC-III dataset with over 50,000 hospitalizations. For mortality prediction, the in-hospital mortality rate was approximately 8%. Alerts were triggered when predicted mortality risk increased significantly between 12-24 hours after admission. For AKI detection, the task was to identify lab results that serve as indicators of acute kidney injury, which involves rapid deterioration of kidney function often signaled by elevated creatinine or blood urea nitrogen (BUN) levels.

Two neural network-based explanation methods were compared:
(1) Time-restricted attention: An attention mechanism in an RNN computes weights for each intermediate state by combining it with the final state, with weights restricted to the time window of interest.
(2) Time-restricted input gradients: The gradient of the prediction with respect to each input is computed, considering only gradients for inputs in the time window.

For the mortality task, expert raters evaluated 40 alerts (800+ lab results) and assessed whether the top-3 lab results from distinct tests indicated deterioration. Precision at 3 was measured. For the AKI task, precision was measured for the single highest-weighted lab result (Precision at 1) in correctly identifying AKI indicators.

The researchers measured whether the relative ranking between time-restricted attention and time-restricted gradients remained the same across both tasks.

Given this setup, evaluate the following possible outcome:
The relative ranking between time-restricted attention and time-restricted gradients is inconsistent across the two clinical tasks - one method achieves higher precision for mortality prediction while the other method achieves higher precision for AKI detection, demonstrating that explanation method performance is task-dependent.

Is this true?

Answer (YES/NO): YES